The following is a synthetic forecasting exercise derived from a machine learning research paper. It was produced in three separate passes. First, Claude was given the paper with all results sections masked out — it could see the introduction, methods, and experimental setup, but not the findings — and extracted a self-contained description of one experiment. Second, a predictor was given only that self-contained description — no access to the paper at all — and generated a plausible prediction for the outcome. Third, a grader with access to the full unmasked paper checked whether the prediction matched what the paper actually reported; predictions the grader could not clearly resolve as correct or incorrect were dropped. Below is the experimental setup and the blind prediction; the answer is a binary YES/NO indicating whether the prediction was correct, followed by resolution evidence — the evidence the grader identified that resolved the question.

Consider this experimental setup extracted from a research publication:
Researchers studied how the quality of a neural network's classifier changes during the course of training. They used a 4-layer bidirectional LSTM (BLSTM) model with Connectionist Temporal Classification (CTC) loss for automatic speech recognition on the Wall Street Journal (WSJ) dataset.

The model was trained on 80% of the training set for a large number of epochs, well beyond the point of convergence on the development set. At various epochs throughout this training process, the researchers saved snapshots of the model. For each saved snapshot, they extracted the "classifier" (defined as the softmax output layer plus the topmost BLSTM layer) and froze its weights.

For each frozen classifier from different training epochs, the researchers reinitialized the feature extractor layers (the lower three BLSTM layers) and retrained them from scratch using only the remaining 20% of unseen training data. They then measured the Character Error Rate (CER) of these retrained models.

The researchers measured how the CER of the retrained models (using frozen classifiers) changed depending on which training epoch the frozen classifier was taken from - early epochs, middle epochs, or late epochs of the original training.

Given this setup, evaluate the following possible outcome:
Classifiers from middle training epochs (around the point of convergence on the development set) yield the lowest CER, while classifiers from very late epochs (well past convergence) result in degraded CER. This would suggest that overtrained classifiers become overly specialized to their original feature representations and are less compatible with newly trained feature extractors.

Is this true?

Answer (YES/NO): YES